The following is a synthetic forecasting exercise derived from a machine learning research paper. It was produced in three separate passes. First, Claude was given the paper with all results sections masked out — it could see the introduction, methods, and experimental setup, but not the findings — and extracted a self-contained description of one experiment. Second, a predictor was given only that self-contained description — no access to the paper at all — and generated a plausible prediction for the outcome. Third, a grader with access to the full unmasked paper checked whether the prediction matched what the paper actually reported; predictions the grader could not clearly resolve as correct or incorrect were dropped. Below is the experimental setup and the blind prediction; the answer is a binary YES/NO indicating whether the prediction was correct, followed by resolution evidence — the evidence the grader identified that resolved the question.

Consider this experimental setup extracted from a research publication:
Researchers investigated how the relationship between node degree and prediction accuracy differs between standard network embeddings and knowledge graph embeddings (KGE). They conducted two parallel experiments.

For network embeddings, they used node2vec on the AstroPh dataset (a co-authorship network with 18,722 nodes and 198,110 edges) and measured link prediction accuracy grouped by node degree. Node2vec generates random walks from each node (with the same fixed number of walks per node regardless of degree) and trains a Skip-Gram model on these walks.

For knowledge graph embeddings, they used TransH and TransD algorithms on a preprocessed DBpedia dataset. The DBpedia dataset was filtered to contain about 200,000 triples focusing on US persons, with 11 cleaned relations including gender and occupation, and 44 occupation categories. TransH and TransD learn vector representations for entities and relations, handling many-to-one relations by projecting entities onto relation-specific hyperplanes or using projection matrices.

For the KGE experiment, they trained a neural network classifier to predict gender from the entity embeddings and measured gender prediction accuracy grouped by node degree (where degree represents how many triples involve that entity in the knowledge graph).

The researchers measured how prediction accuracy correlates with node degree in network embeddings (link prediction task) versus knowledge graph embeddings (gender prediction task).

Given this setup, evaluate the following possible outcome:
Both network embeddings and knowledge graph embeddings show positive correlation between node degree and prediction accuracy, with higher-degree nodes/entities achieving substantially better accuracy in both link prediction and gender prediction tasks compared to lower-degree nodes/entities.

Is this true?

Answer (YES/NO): NO